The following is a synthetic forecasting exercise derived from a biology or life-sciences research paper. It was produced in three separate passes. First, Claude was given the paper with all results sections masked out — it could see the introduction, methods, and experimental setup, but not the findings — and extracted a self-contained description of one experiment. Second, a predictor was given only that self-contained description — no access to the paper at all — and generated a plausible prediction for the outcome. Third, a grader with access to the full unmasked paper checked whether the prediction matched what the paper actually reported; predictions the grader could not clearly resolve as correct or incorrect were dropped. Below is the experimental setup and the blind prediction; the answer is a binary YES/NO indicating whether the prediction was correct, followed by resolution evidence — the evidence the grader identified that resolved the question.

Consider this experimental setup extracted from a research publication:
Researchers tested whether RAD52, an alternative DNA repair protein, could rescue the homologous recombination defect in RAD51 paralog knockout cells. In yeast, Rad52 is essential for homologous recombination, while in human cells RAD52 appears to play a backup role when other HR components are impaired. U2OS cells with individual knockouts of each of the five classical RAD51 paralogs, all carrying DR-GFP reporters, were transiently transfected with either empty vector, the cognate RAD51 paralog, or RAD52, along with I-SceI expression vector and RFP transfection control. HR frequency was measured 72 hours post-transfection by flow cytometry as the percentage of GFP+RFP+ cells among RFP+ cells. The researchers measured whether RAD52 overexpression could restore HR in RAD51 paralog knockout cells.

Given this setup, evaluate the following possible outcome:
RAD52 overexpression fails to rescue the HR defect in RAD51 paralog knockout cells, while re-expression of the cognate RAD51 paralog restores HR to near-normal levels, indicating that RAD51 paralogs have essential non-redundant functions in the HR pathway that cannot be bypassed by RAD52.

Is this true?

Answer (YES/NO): YES